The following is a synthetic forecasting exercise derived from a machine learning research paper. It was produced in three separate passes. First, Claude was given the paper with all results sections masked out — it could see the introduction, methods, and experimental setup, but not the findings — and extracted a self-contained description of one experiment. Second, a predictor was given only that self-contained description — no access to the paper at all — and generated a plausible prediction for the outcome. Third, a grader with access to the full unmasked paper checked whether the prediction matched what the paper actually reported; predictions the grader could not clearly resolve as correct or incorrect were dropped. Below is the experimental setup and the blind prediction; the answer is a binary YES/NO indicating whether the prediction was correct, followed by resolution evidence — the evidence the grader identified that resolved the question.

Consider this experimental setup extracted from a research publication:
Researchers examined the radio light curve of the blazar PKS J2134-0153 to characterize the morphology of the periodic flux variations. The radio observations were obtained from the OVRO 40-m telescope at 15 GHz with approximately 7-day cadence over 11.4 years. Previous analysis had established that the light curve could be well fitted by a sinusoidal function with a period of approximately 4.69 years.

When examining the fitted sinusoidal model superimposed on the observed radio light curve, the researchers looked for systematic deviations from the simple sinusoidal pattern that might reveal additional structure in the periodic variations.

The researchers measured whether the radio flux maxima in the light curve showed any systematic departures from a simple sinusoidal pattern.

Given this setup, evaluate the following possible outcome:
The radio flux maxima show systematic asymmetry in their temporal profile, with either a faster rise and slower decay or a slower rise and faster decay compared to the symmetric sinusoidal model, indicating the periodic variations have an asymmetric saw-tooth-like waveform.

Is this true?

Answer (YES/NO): NO